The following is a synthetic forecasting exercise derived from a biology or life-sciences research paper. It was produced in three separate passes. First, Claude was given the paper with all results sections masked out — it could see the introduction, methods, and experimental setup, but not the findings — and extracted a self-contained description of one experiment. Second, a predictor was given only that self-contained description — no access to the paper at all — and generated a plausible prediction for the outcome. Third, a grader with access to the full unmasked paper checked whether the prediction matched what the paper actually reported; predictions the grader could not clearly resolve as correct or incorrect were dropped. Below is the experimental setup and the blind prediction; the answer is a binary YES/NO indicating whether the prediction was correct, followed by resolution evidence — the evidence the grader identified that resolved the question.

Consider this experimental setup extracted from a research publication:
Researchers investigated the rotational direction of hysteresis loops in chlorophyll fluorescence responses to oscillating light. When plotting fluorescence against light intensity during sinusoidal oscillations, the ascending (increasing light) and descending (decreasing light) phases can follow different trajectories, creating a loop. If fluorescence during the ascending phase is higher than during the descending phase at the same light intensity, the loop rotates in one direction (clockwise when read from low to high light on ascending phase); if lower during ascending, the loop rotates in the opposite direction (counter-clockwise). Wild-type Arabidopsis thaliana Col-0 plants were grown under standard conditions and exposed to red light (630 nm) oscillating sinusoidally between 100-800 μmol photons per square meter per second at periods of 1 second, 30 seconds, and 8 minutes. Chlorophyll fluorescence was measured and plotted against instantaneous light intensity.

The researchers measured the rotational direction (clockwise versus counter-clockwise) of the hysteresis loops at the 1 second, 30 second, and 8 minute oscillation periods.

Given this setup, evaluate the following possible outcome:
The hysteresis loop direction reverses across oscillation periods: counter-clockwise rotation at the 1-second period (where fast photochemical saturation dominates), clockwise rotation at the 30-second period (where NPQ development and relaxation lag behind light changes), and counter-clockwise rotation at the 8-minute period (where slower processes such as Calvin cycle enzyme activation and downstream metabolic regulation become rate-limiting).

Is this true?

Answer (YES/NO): NO